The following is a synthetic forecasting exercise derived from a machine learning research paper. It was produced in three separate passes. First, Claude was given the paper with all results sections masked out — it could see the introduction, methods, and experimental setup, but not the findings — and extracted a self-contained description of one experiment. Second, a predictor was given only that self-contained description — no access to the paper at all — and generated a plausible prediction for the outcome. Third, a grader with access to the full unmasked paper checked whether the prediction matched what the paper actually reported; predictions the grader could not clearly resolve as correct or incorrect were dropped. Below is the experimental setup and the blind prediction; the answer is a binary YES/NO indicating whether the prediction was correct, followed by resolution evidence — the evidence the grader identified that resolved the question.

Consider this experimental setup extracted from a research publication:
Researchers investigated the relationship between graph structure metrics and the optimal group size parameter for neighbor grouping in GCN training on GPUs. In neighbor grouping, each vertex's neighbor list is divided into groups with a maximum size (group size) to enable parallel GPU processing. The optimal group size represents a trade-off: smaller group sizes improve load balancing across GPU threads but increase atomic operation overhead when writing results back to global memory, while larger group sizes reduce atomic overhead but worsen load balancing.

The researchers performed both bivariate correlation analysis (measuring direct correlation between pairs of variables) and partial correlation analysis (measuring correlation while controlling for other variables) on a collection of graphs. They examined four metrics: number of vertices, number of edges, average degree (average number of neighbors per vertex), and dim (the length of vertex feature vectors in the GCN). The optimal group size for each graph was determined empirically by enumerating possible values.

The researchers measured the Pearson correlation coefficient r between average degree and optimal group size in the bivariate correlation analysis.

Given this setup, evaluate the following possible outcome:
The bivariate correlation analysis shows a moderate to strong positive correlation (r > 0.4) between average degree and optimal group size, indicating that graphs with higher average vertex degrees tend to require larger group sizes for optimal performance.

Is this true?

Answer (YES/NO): YES